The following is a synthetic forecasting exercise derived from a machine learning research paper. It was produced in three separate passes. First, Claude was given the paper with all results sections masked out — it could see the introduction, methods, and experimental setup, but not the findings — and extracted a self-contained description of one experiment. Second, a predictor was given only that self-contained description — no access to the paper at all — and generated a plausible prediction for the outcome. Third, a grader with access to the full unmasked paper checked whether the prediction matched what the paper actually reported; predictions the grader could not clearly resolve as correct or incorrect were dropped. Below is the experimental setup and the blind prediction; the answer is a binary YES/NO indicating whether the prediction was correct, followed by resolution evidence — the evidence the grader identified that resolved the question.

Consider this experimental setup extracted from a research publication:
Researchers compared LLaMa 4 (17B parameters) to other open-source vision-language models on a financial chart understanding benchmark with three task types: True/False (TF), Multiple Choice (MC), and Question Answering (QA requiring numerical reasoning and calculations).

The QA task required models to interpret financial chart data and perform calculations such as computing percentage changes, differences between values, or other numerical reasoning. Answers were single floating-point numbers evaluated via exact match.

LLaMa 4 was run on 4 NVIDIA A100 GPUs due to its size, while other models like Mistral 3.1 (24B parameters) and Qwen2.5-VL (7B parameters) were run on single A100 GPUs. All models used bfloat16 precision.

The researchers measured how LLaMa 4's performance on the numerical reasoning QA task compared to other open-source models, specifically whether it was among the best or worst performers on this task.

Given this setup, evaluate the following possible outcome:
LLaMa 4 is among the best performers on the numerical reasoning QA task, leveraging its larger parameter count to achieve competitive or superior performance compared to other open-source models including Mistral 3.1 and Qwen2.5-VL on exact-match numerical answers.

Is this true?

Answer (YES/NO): YES